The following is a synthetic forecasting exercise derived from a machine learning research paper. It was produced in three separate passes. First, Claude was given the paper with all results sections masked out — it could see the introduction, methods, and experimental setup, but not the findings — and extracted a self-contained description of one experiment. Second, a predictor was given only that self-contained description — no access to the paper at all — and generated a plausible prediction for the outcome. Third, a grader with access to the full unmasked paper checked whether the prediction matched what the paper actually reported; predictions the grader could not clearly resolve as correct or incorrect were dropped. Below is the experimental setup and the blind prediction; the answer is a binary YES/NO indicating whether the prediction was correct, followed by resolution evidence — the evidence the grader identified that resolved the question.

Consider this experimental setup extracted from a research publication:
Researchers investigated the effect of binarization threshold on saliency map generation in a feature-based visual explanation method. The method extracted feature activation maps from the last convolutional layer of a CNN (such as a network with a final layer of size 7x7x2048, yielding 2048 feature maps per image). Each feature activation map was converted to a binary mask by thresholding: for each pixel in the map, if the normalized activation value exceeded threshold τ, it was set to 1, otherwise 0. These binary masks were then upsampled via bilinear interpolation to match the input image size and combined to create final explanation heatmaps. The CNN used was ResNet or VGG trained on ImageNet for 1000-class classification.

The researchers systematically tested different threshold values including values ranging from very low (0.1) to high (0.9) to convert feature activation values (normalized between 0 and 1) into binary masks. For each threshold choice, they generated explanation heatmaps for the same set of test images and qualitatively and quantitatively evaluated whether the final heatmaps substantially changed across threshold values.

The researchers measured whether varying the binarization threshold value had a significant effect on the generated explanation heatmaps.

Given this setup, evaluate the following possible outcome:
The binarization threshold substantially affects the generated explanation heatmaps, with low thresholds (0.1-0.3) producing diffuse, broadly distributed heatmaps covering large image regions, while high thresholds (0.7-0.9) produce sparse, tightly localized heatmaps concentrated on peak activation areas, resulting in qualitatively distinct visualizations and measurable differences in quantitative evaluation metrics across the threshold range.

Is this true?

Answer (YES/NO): NO